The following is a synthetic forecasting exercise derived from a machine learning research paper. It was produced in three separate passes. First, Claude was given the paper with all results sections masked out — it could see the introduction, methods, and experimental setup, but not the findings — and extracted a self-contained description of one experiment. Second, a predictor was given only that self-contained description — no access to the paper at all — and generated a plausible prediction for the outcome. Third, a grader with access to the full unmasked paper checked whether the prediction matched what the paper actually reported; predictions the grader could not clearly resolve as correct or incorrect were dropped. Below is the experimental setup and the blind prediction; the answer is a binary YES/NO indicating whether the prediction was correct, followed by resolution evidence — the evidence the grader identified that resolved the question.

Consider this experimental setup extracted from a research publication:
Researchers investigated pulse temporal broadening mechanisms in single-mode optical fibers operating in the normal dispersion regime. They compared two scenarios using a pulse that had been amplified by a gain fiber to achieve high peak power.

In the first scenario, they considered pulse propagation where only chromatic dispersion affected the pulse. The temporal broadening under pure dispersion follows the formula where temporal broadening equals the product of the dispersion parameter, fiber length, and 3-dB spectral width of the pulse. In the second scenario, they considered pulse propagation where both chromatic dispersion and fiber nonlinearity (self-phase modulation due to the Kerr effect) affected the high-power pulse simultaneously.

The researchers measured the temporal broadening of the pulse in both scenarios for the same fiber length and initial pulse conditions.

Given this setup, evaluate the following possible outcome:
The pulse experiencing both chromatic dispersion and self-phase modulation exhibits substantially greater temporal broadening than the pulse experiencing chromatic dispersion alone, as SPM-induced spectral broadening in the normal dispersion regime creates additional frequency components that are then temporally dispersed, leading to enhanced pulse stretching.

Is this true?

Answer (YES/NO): YES